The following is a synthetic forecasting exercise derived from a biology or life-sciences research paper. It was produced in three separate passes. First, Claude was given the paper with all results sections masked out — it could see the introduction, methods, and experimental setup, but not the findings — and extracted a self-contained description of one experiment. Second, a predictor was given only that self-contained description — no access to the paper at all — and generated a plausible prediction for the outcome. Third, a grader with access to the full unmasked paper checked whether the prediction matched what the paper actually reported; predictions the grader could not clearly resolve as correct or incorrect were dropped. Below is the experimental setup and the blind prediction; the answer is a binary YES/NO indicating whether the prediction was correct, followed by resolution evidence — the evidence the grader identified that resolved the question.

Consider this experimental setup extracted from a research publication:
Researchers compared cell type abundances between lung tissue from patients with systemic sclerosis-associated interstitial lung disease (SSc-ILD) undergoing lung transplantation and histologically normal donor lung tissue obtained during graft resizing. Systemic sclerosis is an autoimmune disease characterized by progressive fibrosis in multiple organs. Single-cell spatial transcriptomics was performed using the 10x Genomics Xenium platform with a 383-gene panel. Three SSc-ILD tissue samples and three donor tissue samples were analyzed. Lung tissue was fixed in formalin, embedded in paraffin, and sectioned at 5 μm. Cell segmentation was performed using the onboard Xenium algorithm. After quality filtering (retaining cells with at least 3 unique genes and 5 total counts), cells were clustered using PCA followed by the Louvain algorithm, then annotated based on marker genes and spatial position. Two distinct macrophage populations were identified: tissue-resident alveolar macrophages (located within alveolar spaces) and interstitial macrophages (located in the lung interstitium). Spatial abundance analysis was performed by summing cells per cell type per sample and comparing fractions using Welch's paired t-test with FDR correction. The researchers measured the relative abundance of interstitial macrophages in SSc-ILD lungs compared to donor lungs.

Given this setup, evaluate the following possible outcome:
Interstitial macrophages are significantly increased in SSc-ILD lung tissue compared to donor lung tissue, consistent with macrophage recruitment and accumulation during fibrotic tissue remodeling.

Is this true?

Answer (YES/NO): YES